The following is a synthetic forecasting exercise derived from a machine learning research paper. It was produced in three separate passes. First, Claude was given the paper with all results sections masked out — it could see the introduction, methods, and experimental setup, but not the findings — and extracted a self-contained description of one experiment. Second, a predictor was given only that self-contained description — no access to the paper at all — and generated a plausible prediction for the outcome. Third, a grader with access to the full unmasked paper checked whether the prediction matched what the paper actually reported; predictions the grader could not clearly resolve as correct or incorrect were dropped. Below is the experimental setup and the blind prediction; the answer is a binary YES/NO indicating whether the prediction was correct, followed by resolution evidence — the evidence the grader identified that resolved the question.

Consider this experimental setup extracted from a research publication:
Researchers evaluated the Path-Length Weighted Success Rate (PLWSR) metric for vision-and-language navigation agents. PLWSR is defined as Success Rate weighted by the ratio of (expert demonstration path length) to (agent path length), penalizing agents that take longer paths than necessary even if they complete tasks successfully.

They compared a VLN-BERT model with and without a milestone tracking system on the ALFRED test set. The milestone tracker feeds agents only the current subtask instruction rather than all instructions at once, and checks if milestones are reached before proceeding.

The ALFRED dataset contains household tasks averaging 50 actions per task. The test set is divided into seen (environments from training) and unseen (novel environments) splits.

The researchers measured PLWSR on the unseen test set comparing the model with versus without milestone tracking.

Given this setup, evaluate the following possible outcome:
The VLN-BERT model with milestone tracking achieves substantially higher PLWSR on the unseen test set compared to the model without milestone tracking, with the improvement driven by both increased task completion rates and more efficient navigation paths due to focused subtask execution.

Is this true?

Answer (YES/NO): YES